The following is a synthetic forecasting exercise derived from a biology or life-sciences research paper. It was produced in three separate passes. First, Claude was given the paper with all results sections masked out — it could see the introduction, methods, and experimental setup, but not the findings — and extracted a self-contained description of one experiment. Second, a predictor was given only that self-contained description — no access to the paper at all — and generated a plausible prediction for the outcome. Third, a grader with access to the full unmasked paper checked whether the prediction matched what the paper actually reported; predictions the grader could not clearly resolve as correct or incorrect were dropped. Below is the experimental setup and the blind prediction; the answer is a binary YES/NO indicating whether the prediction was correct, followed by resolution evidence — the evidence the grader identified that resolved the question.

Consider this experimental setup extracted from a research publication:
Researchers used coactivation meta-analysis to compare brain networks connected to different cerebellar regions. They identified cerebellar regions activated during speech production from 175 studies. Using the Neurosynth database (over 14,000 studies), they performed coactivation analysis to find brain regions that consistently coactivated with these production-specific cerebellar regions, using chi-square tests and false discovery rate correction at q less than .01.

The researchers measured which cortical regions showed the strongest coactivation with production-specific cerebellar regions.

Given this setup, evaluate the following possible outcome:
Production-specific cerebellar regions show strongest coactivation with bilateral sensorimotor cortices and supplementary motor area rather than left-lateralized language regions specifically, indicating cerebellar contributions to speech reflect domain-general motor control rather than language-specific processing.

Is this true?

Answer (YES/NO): NO